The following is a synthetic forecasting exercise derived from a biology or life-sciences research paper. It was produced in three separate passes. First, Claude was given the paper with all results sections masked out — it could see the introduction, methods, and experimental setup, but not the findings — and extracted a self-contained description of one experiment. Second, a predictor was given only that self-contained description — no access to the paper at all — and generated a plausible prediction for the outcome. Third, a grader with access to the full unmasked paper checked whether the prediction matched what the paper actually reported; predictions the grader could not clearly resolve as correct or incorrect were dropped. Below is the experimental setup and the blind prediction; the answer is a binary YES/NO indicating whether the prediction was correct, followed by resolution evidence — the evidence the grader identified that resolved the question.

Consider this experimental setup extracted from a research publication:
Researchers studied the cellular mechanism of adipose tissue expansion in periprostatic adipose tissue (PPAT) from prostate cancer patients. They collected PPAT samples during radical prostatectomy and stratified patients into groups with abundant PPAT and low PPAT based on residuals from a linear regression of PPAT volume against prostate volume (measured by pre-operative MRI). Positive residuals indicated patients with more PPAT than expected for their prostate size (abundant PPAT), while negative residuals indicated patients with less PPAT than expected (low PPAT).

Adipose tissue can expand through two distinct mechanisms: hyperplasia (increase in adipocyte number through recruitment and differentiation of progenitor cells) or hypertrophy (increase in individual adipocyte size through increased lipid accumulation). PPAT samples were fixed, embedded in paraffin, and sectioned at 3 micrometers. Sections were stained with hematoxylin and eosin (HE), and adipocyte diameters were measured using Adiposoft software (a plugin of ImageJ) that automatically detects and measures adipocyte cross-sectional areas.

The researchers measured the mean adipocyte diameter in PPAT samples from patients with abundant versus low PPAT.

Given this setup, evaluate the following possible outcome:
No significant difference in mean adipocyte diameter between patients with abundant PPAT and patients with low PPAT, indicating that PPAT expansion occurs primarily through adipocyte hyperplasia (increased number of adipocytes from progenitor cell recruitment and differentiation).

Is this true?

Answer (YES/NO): NO